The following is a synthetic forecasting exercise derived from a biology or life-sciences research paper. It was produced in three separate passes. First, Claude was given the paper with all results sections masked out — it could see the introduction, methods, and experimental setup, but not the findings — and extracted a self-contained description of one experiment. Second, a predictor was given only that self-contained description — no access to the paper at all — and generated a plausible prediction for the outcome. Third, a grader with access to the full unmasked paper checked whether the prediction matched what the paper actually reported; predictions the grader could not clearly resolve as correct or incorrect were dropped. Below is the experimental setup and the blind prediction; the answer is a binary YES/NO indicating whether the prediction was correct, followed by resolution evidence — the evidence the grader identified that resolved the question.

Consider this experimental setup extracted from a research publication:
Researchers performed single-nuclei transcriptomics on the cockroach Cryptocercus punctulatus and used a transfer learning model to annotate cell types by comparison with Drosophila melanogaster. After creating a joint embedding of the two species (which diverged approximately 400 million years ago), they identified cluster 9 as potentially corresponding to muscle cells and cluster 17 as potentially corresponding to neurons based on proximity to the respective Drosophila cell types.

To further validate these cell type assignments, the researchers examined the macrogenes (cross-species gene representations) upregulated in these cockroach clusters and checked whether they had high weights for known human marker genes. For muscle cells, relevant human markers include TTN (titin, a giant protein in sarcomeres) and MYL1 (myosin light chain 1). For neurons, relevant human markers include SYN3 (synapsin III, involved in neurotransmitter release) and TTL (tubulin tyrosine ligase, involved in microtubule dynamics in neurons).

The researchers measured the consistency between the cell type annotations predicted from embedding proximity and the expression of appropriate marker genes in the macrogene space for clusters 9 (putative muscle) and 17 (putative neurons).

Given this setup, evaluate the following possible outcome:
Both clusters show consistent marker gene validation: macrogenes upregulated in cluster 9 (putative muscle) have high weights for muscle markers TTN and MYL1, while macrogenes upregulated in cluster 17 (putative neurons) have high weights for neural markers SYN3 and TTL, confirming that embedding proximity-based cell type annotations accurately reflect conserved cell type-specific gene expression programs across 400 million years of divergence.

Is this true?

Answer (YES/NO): YES